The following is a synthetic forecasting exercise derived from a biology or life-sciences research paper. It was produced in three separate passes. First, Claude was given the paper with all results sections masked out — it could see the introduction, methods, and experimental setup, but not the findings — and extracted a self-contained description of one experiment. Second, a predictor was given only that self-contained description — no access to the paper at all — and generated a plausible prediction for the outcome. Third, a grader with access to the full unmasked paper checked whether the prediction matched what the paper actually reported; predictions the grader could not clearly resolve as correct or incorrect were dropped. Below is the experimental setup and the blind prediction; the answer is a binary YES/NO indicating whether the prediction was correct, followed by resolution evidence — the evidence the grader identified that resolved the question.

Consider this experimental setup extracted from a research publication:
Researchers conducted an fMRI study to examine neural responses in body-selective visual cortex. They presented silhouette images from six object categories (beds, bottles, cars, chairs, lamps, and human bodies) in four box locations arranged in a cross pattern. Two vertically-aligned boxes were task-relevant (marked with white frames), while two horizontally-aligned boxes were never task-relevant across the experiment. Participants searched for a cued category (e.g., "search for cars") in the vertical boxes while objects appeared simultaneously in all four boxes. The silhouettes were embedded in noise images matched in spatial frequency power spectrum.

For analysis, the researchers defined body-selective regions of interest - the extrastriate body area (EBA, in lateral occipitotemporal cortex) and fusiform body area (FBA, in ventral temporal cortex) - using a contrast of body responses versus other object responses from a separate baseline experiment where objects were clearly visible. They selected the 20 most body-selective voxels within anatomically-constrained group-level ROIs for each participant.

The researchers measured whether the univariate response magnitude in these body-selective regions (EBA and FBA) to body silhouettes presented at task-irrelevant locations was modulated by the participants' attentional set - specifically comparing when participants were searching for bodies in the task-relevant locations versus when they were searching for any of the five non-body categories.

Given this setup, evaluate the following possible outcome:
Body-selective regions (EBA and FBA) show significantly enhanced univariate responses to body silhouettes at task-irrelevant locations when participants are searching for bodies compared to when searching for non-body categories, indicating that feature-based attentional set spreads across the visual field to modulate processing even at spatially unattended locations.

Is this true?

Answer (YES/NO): YES